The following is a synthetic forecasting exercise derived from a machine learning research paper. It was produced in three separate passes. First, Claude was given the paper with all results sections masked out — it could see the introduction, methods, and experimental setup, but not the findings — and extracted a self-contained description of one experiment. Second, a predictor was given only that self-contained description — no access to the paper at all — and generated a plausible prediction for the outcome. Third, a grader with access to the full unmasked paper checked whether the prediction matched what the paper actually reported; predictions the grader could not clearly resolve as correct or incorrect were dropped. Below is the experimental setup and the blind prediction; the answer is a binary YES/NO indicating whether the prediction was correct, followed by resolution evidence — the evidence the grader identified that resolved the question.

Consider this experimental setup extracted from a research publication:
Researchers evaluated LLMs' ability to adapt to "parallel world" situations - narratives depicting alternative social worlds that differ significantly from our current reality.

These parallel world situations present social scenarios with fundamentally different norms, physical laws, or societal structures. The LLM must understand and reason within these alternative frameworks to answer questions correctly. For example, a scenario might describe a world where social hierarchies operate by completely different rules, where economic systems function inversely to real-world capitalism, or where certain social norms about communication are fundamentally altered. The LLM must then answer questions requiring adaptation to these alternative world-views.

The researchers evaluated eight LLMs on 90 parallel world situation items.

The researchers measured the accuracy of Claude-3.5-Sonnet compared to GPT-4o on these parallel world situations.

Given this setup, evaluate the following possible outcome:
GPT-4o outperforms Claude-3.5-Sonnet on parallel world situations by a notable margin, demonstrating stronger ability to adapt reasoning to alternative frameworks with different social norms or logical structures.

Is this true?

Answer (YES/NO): NO